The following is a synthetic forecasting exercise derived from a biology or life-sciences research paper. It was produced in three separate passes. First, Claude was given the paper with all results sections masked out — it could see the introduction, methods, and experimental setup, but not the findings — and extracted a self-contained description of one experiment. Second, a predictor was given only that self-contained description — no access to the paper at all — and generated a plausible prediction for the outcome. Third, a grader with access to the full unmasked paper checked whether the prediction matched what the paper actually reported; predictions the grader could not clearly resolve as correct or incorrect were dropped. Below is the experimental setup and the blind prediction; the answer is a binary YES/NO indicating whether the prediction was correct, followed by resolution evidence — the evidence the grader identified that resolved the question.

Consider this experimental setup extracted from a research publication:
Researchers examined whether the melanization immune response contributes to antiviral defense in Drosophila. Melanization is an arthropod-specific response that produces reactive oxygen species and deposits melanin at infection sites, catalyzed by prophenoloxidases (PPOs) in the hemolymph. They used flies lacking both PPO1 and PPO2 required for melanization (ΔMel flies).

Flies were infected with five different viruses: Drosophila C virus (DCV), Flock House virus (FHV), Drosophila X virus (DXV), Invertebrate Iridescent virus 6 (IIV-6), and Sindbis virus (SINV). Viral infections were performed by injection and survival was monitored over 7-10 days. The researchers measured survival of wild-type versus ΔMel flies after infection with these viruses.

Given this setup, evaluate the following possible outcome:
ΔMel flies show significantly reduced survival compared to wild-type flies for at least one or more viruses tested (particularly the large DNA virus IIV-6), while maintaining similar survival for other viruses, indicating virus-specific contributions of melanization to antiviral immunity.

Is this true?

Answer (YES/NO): NO